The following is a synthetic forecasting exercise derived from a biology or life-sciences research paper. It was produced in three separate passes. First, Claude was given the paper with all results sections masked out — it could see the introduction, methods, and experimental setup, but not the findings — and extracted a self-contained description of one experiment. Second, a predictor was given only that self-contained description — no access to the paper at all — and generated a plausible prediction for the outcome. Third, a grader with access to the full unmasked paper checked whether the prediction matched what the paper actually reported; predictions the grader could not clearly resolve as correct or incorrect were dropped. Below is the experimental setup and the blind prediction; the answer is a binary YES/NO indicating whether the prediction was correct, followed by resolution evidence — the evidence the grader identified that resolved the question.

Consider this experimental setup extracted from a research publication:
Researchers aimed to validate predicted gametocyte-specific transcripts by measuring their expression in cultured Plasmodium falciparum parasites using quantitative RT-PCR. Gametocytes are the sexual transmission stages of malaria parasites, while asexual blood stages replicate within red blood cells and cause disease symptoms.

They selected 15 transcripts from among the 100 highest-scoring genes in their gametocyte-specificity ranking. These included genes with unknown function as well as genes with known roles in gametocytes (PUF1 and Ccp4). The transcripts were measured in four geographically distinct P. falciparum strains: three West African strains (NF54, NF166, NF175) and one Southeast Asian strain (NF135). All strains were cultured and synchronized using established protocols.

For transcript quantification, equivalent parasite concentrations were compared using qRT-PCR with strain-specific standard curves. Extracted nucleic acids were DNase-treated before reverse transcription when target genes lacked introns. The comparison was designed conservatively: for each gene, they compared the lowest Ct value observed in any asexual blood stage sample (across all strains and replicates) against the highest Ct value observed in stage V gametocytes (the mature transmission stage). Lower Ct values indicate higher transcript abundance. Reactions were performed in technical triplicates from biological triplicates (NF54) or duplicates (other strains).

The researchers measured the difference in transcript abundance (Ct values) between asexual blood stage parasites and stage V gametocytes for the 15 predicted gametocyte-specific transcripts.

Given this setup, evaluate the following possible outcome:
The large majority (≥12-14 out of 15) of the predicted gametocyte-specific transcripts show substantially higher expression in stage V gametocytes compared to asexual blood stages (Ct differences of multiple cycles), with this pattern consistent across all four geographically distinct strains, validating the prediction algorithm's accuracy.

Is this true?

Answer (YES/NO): NO